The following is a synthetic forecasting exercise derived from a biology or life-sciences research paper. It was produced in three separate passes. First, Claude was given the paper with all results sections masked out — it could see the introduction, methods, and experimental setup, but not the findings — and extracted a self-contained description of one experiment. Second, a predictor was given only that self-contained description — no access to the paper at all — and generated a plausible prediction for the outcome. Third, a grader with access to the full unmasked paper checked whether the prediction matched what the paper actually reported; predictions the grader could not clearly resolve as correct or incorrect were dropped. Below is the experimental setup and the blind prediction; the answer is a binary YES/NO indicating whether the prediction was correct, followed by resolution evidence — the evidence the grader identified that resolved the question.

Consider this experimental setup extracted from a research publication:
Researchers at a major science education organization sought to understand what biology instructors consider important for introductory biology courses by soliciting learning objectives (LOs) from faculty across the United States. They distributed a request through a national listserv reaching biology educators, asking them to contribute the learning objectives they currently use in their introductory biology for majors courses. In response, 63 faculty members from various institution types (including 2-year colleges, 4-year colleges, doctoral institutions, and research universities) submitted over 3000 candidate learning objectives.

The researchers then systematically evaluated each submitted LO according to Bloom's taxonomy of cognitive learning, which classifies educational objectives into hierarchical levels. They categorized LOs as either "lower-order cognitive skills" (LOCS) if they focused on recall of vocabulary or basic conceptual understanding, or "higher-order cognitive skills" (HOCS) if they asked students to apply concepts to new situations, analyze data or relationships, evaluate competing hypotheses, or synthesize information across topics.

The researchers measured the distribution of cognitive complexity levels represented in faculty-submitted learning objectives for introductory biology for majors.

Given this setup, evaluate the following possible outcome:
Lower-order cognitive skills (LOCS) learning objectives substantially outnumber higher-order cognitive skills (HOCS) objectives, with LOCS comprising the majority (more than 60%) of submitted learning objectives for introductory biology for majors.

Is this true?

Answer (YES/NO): YES